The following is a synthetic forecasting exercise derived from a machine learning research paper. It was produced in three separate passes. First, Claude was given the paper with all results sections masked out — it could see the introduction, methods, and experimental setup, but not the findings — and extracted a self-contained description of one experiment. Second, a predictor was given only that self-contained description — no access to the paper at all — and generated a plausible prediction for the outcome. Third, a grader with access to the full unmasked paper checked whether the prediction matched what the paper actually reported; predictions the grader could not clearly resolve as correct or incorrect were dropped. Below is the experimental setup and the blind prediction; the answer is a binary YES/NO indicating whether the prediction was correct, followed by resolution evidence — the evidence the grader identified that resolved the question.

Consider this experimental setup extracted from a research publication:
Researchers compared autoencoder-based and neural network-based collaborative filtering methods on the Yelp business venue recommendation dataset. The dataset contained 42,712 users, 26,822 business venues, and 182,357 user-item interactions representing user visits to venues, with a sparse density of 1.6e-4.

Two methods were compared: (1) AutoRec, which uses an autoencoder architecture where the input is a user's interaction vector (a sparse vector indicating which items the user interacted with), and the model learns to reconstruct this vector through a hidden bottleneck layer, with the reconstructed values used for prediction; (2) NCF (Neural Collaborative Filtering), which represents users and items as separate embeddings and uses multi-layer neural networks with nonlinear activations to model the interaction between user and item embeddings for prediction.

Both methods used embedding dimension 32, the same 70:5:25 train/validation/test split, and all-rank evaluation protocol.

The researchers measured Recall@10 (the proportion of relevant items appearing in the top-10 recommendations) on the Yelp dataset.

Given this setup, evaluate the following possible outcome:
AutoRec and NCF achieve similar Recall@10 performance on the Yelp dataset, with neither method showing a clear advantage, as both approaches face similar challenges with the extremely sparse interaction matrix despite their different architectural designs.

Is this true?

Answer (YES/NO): NO